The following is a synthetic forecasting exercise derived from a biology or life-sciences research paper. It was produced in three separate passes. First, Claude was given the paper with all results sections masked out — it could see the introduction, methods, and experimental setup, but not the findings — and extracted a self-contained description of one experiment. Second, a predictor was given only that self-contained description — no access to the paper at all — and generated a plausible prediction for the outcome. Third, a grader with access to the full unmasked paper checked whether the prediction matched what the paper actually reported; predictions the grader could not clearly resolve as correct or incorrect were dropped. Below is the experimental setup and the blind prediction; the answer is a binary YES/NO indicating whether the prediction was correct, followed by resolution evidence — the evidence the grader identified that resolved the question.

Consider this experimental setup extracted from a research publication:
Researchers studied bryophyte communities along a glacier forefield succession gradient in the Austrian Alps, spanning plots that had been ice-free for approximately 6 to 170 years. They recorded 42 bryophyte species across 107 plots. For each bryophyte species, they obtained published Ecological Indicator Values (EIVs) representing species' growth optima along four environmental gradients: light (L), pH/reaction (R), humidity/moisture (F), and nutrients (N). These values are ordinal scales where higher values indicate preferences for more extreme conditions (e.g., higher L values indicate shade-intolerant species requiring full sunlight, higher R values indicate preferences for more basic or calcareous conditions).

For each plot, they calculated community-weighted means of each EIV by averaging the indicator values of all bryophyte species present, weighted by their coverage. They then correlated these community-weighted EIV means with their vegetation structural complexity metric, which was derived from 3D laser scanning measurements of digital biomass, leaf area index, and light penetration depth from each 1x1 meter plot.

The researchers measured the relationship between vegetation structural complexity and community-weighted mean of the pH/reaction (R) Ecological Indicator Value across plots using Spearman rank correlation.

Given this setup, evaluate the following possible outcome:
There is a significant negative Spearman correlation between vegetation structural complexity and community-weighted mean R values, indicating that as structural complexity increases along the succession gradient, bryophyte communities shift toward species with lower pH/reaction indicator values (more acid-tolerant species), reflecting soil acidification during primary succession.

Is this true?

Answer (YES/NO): NO